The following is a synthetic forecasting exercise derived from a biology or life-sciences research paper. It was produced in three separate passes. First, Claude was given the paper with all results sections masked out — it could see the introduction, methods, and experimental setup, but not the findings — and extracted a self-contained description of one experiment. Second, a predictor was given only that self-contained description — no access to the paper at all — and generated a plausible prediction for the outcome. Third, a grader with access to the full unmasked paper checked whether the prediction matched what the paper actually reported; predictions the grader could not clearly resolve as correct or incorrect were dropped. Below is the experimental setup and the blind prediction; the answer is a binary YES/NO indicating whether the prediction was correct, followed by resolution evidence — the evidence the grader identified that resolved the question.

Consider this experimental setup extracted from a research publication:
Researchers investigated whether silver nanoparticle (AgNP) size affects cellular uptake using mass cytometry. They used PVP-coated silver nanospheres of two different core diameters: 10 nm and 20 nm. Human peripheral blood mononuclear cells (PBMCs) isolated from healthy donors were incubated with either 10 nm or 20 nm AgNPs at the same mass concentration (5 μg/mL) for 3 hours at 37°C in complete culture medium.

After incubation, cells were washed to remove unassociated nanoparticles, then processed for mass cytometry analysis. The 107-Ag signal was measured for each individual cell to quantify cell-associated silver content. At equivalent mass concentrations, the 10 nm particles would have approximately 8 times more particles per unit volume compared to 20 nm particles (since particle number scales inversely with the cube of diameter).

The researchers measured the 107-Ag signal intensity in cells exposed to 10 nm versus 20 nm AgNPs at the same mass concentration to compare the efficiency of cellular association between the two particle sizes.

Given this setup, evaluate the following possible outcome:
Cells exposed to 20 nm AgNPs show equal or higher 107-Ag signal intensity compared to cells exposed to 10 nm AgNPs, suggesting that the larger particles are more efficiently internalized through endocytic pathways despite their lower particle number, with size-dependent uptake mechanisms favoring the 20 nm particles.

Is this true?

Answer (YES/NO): YES